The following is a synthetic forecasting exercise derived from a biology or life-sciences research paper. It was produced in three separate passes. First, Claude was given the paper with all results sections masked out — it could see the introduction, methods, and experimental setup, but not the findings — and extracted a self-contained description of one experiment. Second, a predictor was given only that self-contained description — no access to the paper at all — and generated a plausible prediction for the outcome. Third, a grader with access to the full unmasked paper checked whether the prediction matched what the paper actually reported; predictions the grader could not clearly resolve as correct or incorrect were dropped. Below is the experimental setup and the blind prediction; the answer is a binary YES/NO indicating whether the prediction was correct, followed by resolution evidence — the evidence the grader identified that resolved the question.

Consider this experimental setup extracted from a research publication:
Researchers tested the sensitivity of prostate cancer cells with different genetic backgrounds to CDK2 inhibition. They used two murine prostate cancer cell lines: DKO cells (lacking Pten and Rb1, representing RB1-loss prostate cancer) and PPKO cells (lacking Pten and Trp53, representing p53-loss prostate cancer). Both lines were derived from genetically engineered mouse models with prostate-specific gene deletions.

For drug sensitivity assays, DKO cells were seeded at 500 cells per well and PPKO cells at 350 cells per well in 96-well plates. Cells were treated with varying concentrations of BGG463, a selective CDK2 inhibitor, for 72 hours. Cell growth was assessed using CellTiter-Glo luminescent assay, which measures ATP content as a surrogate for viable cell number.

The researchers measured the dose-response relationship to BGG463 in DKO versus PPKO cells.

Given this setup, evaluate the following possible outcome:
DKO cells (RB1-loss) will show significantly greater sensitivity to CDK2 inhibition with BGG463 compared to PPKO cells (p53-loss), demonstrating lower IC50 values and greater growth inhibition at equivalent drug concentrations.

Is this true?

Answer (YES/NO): NO